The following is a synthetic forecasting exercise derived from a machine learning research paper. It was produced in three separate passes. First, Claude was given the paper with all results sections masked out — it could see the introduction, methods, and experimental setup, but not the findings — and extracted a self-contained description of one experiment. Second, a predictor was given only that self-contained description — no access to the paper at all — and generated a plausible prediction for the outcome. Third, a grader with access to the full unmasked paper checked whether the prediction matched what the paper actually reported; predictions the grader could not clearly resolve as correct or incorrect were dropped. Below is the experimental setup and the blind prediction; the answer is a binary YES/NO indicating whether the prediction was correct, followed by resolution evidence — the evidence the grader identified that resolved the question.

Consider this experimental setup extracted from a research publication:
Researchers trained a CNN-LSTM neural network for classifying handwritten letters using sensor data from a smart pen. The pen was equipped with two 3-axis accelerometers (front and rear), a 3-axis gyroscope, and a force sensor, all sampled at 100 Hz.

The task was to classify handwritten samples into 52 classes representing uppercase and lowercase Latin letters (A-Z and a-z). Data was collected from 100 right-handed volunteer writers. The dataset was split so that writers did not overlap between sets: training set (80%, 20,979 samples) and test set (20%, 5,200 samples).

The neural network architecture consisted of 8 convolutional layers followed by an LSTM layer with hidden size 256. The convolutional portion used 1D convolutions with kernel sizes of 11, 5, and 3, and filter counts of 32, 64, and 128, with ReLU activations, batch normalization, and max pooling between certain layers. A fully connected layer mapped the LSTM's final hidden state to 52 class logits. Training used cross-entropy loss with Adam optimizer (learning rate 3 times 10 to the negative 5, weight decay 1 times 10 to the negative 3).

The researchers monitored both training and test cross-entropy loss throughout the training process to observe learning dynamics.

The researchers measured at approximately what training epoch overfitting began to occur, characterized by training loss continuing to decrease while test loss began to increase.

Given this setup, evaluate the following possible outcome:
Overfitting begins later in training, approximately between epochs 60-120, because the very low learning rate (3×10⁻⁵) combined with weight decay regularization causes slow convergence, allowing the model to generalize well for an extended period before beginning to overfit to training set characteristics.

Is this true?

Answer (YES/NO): YES